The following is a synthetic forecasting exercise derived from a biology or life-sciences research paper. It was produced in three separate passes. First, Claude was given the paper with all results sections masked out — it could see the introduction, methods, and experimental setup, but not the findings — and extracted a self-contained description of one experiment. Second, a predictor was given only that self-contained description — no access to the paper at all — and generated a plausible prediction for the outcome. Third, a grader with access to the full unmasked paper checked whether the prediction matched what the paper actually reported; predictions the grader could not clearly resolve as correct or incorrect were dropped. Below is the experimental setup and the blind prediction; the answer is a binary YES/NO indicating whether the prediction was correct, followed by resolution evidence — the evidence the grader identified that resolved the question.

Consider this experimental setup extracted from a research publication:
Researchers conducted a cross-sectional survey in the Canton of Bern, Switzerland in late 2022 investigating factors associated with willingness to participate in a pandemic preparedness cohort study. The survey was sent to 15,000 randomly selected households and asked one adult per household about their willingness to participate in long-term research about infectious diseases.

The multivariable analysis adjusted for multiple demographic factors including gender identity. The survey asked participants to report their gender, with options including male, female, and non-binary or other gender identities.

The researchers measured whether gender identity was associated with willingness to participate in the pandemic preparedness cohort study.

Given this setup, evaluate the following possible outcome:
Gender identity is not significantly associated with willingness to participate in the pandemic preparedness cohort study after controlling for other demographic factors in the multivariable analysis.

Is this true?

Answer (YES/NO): YES